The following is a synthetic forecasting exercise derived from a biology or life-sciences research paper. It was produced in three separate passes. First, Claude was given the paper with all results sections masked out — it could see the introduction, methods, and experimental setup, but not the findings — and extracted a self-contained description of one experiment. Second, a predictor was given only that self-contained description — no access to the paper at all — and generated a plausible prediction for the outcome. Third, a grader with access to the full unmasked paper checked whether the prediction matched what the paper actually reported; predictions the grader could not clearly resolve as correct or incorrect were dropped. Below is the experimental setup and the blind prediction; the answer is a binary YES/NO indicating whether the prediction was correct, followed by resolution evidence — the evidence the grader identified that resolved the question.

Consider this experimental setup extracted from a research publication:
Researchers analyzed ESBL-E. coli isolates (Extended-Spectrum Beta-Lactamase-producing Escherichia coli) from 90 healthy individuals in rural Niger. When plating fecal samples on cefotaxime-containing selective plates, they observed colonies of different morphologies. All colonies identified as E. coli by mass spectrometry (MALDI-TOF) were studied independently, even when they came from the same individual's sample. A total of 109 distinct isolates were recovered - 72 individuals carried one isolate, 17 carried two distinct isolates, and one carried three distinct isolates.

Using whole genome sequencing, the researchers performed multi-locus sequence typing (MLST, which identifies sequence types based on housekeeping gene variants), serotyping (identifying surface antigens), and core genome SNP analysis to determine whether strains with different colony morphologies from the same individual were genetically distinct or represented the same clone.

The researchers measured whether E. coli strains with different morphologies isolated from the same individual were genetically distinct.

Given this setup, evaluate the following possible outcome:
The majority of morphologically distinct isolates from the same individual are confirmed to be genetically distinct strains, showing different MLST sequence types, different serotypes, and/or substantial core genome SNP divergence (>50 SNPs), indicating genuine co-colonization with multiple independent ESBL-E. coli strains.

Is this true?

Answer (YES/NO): YES